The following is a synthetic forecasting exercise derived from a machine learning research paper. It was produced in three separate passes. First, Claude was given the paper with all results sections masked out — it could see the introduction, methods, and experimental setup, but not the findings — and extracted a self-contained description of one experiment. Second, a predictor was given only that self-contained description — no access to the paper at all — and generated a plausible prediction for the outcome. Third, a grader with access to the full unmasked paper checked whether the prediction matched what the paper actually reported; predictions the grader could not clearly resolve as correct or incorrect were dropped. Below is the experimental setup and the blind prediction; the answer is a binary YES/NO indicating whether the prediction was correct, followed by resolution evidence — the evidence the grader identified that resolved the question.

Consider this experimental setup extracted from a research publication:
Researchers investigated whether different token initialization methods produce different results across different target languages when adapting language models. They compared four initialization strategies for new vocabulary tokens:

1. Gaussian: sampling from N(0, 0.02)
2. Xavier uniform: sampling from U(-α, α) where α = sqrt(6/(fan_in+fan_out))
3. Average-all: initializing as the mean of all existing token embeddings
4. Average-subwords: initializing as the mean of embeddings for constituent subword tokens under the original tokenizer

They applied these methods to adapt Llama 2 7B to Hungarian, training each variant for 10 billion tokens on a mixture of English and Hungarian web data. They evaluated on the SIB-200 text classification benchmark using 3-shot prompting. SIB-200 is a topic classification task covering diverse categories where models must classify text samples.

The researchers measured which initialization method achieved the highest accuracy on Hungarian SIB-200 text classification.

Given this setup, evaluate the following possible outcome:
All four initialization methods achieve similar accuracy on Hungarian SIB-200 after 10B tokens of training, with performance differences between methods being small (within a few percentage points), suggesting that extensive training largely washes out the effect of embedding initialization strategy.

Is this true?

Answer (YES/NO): NO